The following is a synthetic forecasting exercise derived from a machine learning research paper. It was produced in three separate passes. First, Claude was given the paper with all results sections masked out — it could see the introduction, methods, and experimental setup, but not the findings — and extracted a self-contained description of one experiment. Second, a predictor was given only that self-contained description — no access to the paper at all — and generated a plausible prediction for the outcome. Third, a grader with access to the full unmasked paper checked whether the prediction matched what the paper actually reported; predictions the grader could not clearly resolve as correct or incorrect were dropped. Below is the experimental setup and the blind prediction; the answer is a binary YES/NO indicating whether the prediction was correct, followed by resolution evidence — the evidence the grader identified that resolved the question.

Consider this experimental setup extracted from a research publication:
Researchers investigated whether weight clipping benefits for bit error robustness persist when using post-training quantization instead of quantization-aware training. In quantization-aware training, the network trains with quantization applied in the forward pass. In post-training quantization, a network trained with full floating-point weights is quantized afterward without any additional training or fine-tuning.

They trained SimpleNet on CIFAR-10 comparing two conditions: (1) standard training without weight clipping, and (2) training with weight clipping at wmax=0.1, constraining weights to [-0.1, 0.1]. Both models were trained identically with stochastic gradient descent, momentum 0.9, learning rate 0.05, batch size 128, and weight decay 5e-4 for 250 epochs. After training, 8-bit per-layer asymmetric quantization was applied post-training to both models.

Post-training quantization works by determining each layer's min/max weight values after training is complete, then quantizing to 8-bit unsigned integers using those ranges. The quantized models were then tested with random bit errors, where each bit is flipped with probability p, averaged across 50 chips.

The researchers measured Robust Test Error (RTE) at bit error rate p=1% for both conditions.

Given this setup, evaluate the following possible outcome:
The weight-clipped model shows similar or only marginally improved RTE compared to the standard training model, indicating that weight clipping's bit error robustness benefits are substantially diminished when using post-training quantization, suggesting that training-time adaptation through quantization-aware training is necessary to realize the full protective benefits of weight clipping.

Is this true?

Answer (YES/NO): NO